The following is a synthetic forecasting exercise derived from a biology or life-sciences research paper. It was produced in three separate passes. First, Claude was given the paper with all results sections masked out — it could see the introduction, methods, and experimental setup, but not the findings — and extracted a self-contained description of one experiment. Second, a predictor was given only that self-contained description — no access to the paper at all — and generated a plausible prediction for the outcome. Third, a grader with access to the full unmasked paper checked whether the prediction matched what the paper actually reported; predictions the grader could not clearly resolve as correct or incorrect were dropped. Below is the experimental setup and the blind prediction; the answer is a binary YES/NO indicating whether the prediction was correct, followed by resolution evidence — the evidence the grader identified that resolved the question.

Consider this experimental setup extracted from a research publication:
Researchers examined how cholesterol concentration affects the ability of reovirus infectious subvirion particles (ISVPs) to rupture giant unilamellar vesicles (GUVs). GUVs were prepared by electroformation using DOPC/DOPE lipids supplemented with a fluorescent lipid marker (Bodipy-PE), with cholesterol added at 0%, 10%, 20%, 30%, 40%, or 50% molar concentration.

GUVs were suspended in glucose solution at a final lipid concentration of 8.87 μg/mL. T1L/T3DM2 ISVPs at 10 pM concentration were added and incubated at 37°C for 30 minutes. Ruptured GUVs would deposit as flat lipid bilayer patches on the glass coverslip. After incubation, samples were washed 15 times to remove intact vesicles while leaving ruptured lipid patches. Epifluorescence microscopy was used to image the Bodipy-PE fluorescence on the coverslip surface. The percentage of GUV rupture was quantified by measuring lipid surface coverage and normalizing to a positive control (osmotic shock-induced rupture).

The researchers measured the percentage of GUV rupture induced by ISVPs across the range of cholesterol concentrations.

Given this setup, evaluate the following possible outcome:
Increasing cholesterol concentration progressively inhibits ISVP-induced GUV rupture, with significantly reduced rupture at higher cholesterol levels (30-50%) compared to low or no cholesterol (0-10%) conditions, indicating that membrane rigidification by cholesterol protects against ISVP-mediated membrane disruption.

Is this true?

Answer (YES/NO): NO